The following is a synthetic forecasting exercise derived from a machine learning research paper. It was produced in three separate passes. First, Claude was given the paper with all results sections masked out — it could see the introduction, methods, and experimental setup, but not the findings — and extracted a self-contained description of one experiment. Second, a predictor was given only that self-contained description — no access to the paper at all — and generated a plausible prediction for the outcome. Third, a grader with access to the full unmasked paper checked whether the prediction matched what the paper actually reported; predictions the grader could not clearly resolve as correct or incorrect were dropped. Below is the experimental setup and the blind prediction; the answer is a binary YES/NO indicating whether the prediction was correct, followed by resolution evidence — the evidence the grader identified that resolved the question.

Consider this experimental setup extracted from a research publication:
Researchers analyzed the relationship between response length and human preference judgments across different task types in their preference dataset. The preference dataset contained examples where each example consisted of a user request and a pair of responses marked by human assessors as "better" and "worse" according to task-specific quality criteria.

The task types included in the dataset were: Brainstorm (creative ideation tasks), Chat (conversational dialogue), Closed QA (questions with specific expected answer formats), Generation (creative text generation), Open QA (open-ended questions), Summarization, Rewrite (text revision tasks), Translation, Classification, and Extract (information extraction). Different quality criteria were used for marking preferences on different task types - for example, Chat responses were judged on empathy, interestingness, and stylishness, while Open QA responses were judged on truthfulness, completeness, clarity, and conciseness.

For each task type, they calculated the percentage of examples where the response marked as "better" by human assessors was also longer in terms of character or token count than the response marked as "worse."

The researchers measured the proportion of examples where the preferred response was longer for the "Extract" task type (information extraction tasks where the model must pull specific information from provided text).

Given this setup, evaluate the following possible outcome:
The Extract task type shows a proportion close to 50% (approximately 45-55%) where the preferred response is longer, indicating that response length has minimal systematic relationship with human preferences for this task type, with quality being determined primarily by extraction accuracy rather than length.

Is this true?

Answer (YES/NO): NO